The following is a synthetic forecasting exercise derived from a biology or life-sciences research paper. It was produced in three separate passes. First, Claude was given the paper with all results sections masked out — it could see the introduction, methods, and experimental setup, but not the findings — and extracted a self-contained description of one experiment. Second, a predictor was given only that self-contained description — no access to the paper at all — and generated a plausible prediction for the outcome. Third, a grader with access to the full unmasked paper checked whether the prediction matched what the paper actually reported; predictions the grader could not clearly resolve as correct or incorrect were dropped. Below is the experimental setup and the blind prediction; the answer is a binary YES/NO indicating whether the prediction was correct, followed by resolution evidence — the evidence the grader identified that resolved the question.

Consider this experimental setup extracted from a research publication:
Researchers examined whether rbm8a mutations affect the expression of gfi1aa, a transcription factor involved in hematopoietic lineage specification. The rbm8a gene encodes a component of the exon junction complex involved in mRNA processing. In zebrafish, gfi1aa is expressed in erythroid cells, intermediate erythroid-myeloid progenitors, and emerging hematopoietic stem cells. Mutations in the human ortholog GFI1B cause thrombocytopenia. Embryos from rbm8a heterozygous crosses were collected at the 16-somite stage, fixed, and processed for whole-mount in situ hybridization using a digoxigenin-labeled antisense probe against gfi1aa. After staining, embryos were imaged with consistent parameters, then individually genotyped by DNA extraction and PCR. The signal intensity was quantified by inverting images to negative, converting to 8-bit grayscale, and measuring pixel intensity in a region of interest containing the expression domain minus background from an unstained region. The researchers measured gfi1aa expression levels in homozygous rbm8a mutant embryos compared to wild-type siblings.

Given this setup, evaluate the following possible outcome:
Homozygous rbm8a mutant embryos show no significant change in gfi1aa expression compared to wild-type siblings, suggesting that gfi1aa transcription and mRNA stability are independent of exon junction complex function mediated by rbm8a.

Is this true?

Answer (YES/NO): NO